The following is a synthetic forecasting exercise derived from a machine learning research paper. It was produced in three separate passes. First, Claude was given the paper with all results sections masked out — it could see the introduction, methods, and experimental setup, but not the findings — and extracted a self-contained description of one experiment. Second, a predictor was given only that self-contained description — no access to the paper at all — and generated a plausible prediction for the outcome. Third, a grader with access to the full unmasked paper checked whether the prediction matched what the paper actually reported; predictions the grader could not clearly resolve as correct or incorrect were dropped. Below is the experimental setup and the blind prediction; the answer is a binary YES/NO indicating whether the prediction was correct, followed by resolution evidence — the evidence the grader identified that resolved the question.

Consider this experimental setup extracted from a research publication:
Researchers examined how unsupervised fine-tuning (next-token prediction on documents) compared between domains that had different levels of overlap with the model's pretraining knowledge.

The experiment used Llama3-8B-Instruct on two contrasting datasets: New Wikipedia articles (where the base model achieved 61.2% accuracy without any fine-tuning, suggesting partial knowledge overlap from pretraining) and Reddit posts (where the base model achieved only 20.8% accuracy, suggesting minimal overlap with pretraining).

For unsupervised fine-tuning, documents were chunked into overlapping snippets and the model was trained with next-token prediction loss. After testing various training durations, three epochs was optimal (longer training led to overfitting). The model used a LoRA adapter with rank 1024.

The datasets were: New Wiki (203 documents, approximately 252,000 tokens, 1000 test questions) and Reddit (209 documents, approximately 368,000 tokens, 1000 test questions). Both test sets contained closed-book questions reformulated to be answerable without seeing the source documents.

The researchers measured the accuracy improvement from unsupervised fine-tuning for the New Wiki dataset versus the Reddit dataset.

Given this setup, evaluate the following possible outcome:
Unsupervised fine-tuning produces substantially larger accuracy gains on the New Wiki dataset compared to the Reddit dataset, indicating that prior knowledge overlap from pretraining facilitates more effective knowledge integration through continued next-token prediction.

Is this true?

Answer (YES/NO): NO